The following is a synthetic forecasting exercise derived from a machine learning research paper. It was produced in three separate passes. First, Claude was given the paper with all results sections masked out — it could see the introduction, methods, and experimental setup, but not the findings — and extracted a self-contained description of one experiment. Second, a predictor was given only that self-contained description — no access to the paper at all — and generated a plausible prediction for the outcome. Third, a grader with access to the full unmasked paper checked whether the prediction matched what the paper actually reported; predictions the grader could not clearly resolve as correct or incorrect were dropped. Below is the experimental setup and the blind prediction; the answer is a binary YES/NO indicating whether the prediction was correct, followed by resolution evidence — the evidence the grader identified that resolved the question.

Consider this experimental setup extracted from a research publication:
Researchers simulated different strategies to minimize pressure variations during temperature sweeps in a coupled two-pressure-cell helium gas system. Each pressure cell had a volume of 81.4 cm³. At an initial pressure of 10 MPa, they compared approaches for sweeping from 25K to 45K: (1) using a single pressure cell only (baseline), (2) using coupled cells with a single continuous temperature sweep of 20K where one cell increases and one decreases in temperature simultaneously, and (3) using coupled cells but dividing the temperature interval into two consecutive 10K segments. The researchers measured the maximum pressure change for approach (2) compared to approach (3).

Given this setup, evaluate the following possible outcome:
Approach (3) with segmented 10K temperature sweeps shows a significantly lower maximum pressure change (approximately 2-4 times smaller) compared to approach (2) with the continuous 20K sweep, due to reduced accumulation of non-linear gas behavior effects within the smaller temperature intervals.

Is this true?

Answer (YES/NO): YES